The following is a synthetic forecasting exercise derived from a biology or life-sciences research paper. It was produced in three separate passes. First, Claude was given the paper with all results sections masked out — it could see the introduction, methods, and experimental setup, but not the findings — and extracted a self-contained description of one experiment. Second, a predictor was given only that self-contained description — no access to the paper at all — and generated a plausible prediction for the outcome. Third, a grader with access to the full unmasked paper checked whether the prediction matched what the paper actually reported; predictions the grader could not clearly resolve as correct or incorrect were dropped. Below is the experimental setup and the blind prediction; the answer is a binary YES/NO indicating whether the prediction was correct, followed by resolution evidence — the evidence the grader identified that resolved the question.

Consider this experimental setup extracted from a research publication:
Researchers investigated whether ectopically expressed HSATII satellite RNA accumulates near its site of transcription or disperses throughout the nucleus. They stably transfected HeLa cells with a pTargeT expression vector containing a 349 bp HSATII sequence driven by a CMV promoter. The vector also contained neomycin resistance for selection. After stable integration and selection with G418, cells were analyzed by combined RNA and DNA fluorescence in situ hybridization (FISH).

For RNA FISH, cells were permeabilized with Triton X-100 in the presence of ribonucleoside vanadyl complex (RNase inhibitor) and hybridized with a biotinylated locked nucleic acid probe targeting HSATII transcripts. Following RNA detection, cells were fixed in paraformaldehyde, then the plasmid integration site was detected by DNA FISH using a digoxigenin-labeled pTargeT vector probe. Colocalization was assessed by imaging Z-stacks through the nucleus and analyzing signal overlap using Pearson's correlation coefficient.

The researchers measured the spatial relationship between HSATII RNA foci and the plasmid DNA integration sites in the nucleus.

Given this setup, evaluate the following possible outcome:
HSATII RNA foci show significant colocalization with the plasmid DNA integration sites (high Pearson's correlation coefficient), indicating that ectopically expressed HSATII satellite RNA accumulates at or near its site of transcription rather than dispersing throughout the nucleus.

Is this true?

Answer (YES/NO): NO